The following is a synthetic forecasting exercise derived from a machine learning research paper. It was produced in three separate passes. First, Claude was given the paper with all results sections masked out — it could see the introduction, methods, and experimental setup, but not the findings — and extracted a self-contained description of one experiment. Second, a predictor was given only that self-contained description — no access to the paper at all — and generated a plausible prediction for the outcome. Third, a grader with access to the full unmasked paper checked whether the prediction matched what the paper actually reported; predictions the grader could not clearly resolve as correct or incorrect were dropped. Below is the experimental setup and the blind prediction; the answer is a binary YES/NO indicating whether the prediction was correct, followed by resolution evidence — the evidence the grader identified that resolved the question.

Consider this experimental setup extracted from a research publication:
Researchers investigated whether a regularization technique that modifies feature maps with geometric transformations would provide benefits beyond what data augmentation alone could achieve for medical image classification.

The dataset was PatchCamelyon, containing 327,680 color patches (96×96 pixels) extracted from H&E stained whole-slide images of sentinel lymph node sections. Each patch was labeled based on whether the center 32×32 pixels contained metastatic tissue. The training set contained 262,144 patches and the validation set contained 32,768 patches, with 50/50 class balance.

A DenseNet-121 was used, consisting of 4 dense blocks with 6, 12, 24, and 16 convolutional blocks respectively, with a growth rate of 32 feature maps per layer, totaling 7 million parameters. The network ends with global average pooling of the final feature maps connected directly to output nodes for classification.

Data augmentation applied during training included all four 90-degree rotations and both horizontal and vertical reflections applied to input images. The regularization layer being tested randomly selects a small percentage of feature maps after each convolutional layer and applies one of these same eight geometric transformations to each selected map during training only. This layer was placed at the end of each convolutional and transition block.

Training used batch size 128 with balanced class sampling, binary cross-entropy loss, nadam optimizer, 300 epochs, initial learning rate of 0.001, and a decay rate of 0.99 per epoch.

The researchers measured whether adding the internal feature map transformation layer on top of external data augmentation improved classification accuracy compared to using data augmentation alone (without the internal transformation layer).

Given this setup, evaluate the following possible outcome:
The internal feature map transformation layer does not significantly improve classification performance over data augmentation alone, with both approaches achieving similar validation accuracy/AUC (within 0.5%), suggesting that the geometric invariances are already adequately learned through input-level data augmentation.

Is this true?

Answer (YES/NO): NO